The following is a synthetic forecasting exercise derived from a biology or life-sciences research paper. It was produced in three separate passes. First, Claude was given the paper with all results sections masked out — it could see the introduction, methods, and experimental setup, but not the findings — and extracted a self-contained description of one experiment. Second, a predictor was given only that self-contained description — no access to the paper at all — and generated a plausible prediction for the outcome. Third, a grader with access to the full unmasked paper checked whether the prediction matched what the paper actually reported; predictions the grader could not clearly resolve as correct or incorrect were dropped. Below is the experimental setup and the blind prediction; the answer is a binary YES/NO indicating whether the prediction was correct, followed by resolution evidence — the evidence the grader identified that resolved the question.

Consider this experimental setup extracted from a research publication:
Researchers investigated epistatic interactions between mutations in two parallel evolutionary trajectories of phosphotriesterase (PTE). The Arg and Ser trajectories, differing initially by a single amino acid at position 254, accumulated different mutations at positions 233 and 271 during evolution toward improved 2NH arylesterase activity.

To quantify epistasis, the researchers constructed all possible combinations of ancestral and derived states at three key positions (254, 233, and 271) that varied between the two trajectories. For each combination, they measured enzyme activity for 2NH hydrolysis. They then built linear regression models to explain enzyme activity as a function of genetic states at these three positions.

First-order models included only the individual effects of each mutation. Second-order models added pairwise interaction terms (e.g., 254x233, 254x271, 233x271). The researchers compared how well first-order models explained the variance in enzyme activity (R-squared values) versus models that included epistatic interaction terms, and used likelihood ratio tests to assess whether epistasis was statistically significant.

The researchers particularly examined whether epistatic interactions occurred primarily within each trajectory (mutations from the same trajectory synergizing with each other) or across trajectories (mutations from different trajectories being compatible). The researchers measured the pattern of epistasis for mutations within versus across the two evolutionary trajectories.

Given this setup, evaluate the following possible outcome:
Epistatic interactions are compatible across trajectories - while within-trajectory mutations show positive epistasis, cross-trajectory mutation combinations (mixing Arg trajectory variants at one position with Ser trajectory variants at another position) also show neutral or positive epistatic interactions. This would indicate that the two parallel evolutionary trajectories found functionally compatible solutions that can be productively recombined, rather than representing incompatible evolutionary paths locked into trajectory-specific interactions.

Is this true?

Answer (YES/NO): NO